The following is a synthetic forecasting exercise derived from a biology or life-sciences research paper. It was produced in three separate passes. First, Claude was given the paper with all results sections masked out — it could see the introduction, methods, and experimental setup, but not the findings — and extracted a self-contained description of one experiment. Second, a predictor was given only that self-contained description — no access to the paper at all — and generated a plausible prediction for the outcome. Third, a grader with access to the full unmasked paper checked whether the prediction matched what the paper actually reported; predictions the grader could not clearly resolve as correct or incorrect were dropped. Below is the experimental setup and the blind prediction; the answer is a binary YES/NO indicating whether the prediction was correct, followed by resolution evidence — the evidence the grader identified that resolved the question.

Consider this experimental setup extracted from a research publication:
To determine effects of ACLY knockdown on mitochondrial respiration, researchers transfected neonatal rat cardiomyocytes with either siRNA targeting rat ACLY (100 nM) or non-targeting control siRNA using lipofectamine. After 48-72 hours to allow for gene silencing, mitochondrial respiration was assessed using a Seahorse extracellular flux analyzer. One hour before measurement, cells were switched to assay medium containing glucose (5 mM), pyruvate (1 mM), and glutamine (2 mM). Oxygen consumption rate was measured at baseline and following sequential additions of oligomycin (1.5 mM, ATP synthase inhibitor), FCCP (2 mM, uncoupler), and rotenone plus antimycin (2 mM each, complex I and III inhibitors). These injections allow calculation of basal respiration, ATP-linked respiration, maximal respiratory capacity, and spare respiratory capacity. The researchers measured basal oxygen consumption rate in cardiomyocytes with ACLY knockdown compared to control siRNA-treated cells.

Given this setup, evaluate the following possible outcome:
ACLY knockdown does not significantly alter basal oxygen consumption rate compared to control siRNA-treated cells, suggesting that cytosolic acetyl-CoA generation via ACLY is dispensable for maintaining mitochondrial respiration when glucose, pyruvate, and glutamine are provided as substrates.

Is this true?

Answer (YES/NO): NO